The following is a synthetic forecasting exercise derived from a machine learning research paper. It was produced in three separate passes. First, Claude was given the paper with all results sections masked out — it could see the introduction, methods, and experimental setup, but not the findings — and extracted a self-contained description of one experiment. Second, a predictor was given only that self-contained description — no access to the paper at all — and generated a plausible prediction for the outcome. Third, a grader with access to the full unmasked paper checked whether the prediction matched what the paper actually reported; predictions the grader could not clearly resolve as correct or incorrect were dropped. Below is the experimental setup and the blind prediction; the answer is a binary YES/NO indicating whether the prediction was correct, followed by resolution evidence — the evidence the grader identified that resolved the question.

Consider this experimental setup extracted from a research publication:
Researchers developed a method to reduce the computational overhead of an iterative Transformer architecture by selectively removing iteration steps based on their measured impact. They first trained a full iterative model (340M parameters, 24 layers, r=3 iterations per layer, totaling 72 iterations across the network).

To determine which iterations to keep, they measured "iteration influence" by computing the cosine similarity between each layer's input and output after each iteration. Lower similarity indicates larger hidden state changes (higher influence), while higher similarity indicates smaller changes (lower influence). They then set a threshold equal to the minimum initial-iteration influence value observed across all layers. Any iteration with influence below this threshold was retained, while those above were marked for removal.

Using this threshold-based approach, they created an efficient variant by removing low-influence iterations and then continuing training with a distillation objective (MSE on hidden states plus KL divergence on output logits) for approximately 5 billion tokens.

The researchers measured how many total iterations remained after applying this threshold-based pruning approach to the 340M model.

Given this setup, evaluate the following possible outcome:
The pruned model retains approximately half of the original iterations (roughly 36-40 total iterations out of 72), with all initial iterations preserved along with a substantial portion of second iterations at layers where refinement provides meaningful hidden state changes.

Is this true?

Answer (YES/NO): NO